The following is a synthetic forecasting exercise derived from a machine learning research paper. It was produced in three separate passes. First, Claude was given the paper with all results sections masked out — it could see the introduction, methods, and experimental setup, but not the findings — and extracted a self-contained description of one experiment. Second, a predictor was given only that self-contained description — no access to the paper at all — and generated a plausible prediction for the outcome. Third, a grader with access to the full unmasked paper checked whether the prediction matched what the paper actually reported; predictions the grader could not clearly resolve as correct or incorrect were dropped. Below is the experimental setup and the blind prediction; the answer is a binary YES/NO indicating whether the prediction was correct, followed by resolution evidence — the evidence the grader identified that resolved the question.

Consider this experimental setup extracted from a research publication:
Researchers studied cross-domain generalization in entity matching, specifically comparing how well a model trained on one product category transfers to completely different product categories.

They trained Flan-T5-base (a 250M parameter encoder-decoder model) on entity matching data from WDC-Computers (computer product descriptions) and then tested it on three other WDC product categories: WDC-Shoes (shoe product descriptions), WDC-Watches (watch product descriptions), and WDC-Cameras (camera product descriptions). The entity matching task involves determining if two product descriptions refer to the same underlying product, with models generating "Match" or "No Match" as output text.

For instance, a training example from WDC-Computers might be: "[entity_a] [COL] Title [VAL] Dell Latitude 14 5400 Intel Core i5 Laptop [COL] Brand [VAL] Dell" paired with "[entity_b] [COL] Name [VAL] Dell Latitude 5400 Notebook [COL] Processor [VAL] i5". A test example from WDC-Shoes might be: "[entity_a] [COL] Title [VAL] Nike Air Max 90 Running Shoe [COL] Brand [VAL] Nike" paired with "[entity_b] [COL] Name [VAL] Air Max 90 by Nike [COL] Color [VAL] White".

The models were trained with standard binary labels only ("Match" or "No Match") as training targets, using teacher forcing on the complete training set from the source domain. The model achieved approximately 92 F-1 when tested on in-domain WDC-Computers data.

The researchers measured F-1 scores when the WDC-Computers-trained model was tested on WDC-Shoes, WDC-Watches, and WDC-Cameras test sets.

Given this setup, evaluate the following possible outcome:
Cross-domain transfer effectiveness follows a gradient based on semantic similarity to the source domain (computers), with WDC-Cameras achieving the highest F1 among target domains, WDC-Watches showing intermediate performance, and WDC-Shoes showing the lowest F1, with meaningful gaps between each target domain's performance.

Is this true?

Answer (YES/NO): NO